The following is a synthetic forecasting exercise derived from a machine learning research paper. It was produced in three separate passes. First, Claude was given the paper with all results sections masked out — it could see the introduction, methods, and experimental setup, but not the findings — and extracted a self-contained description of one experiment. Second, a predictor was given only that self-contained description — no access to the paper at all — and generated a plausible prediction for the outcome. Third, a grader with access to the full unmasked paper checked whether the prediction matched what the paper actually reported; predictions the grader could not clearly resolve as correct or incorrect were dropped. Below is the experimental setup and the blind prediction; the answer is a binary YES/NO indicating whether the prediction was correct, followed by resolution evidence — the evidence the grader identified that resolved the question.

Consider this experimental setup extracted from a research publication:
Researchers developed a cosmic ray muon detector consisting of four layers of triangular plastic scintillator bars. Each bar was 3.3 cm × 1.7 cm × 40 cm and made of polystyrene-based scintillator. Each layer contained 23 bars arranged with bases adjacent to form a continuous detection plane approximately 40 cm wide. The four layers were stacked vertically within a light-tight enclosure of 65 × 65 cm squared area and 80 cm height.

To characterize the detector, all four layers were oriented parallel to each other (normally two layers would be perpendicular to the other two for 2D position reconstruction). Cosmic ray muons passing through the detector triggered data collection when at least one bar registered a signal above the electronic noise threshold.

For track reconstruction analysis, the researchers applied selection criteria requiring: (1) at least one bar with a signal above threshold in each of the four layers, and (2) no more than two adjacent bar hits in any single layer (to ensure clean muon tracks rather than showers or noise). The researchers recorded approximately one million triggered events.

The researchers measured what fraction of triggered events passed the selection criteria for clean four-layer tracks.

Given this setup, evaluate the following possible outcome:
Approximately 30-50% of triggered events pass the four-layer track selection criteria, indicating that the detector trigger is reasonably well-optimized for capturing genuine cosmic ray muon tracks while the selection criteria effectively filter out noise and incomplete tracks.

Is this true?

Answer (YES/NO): NO